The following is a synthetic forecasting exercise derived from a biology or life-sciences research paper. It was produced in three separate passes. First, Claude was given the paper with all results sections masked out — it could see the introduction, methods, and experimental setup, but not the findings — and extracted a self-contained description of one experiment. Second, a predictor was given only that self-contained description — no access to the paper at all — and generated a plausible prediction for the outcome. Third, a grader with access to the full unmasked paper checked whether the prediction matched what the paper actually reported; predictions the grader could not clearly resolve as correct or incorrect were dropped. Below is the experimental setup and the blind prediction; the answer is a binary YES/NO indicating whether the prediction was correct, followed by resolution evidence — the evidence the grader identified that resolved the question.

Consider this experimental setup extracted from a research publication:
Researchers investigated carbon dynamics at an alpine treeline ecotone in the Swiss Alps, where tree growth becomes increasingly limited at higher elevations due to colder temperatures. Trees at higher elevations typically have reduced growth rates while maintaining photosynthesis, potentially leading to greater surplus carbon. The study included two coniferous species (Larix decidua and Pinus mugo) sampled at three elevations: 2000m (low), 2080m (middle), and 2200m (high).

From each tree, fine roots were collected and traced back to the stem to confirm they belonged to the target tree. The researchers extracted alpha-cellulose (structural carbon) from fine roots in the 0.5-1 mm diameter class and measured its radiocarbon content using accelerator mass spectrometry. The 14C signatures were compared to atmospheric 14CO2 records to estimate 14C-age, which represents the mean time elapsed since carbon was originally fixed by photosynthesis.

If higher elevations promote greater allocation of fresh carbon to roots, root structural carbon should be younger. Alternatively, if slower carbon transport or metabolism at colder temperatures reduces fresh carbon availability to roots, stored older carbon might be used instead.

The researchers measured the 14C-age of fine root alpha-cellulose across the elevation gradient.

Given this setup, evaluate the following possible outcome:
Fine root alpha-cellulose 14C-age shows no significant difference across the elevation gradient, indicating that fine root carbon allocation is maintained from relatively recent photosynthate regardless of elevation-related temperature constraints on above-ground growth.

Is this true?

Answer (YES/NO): NO